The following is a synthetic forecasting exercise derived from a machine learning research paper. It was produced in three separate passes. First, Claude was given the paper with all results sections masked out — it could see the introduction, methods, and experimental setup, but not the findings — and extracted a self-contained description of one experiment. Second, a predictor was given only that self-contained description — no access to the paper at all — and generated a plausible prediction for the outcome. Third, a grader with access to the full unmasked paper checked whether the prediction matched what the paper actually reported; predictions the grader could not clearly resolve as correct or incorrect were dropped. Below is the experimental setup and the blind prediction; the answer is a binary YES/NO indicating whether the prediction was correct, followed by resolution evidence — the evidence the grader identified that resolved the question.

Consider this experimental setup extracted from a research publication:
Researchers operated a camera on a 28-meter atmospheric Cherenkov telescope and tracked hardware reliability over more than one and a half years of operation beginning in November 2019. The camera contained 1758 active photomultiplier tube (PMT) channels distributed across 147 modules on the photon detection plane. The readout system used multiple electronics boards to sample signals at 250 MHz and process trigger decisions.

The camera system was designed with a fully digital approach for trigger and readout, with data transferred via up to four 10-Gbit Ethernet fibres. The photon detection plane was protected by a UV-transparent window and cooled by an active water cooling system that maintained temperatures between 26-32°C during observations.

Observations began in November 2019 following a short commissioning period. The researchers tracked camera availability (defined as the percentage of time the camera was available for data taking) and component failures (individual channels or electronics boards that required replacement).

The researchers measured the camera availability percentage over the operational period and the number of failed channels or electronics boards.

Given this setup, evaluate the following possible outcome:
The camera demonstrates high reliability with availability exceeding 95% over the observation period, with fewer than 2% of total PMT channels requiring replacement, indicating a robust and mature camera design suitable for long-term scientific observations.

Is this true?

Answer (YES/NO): YES